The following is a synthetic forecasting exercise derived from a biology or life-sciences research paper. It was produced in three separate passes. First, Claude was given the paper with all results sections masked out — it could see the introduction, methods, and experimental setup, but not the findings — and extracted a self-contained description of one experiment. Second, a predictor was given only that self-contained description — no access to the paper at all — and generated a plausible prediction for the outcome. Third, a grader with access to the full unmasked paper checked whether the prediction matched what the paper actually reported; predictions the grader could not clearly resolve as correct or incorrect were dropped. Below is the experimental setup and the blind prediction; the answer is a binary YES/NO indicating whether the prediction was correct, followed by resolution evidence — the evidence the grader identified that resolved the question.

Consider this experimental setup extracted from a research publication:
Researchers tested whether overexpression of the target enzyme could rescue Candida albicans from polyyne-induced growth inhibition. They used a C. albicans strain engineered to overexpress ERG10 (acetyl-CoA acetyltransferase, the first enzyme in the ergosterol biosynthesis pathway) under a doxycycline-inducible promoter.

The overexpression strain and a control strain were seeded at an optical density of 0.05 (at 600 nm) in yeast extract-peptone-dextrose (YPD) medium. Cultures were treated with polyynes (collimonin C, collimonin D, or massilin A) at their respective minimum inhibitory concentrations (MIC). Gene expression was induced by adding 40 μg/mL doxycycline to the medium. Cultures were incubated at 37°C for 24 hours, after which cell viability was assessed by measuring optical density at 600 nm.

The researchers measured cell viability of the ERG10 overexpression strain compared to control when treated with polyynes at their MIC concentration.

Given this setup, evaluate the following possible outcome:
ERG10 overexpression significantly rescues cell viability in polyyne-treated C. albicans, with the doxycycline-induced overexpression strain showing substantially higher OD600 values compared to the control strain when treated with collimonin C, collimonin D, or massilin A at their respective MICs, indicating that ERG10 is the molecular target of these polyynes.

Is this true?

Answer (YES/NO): YES